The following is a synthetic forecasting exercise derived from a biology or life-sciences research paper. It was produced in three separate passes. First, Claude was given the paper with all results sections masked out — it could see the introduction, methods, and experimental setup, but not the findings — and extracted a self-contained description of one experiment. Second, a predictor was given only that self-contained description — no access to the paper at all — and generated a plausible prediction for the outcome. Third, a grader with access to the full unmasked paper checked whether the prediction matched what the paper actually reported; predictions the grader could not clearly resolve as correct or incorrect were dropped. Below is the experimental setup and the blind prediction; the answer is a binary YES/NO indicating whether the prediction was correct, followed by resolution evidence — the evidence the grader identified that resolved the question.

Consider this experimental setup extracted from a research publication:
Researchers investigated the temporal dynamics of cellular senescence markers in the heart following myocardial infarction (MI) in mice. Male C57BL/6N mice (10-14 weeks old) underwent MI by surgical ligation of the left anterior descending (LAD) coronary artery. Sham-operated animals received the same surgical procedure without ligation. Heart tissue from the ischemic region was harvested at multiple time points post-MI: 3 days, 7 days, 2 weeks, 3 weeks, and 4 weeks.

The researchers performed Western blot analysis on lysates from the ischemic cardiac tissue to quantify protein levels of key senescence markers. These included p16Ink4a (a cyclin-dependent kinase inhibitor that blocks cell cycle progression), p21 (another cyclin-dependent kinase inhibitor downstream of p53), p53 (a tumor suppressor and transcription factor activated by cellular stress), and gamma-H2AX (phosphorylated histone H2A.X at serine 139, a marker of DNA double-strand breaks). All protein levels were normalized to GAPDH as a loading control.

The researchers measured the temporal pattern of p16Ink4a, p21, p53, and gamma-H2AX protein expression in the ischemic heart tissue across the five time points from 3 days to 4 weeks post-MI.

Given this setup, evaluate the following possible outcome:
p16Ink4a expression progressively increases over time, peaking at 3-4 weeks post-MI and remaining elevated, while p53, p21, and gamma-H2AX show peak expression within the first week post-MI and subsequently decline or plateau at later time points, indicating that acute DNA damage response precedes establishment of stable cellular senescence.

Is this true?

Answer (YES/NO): NO